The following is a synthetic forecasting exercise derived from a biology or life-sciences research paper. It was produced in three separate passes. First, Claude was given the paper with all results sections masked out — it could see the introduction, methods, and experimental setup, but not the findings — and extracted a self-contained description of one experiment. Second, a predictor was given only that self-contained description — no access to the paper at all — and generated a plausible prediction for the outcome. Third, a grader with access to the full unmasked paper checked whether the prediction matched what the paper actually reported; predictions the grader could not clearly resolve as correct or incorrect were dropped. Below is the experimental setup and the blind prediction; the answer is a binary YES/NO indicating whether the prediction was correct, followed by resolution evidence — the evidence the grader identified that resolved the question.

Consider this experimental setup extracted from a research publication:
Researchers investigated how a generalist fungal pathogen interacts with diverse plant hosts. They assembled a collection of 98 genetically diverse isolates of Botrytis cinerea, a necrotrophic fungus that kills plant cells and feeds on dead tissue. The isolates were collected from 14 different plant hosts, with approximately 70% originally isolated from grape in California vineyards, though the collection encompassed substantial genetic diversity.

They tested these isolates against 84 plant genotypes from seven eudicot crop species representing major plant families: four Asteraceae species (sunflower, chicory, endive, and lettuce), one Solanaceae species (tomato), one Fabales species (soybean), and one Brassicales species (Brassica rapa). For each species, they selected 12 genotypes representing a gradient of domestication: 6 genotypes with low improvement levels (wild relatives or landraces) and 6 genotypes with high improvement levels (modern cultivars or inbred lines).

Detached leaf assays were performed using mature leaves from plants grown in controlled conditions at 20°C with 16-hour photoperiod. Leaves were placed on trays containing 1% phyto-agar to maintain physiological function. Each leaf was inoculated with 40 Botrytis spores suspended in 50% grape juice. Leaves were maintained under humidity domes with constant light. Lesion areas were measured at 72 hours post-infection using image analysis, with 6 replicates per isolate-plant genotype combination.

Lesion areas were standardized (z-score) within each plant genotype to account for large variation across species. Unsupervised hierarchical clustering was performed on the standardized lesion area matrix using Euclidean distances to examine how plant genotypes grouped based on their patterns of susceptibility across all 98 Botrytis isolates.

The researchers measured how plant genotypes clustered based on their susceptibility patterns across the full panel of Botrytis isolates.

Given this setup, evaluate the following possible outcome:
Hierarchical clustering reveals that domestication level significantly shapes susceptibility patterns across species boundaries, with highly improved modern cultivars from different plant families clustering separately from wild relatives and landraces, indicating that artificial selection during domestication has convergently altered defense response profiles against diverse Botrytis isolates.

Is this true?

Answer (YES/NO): NO